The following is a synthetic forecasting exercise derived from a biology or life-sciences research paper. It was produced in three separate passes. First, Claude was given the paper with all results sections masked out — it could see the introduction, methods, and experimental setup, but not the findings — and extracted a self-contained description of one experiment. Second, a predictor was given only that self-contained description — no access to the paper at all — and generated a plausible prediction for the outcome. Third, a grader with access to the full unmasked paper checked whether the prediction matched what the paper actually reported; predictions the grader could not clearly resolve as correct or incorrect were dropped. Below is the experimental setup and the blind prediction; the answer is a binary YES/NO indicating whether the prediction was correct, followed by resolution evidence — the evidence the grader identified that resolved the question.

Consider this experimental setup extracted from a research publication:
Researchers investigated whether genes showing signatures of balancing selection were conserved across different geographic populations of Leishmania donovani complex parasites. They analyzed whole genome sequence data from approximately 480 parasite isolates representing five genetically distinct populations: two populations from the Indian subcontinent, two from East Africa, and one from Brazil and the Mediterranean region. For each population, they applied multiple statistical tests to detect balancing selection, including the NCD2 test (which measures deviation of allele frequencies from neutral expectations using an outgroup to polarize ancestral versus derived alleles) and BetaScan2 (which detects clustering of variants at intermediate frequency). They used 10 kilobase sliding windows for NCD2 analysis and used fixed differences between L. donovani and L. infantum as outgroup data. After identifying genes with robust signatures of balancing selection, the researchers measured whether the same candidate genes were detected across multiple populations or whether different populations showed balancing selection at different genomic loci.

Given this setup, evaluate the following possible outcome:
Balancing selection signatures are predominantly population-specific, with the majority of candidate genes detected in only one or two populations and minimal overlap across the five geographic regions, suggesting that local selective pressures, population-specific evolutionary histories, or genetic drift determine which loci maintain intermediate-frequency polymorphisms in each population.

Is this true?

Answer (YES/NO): YES